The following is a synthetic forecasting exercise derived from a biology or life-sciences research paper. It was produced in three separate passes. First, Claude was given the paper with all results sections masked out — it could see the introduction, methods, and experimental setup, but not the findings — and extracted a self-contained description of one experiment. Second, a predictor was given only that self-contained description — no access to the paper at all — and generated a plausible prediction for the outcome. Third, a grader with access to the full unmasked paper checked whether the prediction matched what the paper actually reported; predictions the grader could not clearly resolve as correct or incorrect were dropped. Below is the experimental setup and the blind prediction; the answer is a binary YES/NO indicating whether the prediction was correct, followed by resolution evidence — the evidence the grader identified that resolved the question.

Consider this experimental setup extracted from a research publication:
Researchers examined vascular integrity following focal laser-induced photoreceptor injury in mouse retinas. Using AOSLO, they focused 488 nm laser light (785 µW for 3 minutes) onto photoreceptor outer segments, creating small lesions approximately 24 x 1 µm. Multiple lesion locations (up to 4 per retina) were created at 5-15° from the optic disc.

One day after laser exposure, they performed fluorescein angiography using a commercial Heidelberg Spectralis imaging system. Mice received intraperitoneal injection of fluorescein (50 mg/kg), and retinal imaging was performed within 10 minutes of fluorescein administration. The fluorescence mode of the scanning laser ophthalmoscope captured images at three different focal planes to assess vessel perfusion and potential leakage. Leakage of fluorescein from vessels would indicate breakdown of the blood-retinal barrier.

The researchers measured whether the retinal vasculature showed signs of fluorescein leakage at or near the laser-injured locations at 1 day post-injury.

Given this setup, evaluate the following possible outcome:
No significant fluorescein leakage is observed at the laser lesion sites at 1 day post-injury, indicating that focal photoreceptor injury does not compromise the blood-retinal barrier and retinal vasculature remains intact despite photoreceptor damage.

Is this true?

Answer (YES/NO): YES